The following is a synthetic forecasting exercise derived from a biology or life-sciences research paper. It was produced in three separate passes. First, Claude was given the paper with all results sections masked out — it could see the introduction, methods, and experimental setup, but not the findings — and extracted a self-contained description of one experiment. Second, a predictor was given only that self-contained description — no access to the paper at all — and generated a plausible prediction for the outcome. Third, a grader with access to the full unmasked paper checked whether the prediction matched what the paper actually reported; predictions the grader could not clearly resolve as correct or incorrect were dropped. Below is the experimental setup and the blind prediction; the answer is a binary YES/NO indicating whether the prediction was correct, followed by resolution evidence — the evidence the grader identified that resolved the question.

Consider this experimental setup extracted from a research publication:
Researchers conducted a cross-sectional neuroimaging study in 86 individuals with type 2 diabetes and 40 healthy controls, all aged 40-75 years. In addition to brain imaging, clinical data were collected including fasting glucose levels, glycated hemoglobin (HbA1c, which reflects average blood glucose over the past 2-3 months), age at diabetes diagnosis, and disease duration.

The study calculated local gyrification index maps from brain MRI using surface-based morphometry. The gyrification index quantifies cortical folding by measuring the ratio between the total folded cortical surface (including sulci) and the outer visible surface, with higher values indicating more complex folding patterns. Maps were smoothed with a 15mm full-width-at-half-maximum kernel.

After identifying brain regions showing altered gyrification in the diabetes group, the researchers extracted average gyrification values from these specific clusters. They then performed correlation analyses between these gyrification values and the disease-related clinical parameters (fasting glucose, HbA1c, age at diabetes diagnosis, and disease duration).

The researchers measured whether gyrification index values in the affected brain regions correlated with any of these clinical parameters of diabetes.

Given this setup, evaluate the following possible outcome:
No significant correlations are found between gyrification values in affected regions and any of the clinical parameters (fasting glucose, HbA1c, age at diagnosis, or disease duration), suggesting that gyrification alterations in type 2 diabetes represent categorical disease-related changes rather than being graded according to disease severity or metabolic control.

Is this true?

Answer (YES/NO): NO